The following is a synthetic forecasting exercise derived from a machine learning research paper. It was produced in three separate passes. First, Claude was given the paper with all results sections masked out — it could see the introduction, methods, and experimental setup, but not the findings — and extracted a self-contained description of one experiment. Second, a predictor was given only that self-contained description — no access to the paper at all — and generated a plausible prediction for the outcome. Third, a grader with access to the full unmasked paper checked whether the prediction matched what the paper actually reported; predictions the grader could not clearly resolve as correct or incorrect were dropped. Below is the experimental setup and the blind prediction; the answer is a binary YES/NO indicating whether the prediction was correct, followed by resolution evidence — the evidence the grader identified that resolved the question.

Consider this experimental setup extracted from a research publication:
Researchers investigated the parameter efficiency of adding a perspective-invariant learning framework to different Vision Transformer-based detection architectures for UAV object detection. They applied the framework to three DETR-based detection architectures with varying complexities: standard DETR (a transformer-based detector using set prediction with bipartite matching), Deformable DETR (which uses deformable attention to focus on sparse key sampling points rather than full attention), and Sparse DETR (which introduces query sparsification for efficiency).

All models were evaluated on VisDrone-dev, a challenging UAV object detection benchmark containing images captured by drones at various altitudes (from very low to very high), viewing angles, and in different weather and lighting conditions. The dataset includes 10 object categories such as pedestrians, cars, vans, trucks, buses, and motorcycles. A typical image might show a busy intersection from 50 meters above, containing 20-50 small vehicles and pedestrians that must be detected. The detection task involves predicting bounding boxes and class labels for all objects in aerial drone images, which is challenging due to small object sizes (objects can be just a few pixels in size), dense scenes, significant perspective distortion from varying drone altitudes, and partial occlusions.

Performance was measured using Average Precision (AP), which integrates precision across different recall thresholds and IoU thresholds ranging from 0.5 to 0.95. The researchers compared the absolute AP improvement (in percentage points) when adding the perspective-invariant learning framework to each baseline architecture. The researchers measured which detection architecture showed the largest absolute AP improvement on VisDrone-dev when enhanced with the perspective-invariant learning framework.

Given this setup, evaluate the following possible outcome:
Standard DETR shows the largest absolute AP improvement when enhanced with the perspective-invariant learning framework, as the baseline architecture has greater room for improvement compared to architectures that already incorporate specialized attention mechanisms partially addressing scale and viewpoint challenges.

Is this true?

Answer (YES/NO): YES